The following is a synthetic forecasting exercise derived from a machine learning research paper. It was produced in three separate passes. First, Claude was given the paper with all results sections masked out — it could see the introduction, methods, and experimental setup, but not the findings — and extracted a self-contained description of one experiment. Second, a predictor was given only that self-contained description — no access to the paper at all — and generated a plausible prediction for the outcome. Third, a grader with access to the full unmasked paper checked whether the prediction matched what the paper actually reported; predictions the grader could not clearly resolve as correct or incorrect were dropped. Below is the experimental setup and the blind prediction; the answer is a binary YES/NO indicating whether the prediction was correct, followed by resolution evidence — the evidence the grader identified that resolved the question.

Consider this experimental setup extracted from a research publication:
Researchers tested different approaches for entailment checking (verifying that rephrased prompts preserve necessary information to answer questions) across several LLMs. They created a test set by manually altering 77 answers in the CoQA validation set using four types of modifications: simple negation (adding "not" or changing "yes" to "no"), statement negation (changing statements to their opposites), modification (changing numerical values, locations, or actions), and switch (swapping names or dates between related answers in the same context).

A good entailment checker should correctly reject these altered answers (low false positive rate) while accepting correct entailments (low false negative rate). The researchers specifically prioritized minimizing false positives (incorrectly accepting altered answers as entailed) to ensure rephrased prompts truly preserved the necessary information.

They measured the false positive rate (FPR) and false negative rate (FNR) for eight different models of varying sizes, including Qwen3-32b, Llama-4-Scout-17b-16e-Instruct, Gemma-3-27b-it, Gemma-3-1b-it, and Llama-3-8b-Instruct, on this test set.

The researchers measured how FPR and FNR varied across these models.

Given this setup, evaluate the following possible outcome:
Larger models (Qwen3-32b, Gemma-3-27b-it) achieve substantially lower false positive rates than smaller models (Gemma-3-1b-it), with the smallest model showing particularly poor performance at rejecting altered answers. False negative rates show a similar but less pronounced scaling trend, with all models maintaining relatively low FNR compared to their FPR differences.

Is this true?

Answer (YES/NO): NO